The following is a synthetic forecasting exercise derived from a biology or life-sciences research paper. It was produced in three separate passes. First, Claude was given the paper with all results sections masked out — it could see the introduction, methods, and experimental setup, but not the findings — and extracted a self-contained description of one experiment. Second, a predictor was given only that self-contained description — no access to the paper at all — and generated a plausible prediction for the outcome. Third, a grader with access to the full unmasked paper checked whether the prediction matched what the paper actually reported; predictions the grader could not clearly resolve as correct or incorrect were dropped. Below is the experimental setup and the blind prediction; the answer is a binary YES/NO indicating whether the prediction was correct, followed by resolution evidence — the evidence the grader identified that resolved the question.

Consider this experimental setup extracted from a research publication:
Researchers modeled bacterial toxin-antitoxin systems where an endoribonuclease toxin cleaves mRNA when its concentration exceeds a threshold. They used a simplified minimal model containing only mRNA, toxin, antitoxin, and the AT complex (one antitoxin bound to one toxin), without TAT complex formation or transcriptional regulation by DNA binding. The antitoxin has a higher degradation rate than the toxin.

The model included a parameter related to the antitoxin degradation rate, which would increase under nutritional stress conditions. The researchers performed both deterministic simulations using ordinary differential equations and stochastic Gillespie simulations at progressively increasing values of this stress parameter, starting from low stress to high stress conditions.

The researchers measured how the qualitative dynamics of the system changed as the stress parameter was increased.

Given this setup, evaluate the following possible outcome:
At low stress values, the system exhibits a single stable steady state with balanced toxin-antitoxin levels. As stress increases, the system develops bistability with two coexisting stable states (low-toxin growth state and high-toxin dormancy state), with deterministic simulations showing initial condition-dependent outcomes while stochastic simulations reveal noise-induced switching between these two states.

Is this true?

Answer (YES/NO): NO